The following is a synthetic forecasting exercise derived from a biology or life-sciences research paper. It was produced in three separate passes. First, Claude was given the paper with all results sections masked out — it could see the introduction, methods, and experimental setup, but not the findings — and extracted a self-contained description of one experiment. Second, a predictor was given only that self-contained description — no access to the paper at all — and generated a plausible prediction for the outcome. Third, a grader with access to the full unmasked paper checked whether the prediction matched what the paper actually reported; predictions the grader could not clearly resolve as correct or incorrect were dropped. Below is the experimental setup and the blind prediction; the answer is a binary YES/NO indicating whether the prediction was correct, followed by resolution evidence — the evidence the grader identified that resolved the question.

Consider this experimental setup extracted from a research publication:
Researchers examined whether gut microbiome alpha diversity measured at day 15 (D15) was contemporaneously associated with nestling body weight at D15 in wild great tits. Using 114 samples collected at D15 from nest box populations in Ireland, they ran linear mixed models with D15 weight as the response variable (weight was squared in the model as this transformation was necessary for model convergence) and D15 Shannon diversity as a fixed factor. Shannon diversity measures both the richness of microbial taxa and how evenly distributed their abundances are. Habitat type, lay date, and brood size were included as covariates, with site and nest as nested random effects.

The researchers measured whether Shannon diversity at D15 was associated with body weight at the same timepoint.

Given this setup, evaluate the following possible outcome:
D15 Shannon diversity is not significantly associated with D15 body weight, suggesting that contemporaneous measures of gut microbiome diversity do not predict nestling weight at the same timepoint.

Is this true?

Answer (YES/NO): YES